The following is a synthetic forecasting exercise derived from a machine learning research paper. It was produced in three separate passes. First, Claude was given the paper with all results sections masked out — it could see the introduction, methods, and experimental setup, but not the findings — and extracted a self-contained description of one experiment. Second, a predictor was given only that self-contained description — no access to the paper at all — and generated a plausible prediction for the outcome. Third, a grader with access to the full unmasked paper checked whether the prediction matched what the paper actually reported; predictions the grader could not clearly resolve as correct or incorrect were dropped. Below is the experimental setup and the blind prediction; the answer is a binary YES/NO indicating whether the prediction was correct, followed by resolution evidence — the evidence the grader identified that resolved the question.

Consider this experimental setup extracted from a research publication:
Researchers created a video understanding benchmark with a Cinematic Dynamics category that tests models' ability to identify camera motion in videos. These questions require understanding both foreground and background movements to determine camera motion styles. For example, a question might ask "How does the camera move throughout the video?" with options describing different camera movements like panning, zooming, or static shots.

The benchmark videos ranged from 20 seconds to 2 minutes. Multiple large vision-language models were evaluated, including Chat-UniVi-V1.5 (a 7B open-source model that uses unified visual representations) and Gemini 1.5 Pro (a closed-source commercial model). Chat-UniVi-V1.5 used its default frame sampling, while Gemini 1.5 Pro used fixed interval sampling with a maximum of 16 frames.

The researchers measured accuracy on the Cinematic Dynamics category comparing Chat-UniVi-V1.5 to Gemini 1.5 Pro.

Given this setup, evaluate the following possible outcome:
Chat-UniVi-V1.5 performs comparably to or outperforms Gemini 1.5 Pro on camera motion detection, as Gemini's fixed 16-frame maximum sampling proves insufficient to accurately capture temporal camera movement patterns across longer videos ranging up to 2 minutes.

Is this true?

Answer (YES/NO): YES